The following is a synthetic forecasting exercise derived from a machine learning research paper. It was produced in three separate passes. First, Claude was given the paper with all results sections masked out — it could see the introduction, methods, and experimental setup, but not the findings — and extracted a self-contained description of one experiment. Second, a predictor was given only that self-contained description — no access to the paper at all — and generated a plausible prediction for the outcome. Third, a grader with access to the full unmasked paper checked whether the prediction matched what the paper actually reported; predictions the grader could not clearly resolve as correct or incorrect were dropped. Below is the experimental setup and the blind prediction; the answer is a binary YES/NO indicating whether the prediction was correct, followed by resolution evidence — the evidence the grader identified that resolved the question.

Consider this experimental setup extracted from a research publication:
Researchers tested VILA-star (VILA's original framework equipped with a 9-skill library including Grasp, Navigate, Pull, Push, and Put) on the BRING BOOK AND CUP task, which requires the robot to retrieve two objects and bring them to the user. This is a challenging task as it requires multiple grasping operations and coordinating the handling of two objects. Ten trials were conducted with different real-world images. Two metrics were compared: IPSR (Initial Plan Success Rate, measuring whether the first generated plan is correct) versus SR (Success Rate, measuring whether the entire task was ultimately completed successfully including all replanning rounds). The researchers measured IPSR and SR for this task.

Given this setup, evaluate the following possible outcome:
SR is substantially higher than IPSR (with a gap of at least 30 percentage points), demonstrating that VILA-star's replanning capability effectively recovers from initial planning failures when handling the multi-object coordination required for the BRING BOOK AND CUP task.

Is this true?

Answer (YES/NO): NO